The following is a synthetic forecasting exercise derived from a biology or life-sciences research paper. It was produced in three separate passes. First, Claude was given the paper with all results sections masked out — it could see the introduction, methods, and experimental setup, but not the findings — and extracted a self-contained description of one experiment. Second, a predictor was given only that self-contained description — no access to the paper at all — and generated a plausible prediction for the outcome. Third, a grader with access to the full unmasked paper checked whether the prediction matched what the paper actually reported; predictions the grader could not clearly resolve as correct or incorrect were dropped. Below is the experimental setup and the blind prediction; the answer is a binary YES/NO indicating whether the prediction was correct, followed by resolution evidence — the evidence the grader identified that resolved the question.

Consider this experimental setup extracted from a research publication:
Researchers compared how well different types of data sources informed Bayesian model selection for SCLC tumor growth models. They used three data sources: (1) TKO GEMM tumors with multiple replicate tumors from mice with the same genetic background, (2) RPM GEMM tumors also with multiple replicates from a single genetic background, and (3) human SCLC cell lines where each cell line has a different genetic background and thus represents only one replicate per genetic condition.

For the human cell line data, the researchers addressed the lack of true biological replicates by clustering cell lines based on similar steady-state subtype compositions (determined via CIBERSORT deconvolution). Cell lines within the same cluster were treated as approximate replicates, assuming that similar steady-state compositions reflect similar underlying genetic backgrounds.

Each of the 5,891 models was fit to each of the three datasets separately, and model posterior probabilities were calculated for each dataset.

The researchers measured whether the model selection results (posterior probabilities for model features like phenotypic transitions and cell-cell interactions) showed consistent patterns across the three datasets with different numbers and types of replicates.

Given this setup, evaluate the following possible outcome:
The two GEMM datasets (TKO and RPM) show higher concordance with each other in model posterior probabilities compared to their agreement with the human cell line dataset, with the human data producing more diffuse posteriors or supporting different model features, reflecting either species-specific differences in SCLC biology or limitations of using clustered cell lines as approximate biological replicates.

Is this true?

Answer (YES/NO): NO